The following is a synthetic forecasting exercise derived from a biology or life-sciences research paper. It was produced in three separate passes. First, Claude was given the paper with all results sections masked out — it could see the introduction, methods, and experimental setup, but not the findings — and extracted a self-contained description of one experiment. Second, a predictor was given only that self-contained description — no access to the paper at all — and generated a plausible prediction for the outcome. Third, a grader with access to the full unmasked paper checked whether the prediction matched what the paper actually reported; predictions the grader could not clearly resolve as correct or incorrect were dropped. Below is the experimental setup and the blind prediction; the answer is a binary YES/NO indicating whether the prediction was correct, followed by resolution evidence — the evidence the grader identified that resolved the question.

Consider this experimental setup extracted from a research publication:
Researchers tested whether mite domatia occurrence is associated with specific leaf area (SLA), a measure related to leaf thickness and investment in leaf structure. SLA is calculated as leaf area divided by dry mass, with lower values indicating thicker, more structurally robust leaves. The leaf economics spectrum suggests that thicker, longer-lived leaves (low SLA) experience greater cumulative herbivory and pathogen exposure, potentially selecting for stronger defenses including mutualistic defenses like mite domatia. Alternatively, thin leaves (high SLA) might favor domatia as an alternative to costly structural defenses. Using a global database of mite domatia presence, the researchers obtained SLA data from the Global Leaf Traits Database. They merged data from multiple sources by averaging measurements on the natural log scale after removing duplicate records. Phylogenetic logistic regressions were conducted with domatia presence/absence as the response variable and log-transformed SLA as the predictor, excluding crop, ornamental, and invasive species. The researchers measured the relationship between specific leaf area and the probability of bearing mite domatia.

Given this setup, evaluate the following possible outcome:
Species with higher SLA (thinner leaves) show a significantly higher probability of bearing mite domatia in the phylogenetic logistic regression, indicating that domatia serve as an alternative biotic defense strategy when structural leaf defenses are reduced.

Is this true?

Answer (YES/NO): YES